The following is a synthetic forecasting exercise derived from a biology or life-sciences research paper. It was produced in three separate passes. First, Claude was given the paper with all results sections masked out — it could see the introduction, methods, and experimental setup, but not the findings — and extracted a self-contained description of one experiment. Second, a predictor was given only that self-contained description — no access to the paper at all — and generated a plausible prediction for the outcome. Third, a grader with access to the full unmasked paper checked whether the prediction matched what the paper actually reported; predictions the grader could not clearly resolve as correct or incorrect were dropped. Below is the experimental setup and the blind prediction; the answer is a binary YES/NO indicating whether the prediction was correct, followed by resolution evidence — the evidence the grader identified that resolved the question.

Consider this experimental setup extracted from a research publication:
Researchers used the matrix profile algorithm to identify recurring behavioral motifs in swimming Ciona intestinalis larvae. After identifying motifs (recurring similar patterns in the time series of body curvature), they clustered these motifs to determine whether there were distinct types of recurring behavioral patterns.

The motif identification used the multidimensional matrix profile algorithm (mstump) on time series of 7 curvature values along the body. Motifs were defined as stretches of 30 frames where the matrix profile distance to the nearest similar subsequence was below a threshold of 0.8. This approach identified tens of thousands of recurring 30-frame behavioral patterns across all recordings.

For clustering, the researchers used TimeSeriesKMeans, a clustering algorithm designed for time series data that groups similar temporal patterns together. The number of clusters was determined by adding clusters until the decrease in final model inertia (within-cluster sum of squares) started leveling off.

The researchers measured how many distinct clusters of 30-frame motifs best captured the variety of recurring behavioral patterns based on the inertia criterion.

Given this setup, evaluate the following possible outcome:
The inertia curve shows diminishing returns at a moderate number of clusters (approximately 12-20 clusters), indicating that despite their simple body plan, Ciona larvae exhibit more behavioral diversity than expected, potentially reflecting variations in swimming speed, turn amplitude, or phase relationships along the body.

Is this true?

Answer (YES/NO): YES